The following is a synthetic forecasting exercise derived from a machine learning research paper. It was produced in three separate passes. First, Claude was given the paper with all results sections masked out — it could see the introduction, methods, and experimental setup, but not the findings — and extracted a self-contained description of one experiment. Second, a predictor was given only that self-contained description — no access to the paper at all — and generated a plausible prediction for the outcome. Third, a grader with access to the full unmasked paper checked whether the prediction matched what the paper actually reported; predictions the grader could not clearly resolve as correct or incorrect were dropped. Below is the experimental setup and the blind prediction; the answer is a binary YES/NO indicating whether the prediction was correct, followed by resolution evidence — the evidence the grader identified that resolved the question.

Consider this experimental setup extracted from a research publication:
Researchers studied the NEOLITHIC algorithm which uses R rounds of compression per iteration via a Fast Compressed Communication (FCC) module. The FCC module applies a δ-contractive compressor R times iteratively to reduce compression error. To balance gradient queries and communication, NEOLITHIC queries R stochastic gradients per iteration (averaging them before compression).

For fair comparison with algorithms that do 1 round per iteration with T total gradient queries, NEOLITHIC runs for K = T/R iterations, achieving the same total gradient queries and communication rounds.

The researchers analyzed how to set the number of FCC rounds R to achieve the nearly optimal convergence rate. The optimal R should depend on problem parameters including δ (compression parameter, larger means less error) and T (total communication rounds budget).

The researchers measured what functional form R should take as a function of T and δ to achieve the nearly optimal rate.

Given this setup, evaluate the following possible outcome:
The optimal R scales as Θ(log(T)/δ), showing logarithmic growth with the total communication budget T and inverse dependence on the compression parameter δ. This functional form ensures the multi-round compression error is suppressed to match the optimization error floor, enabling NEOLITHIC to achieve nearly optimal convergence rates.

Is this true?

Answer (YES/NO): YES